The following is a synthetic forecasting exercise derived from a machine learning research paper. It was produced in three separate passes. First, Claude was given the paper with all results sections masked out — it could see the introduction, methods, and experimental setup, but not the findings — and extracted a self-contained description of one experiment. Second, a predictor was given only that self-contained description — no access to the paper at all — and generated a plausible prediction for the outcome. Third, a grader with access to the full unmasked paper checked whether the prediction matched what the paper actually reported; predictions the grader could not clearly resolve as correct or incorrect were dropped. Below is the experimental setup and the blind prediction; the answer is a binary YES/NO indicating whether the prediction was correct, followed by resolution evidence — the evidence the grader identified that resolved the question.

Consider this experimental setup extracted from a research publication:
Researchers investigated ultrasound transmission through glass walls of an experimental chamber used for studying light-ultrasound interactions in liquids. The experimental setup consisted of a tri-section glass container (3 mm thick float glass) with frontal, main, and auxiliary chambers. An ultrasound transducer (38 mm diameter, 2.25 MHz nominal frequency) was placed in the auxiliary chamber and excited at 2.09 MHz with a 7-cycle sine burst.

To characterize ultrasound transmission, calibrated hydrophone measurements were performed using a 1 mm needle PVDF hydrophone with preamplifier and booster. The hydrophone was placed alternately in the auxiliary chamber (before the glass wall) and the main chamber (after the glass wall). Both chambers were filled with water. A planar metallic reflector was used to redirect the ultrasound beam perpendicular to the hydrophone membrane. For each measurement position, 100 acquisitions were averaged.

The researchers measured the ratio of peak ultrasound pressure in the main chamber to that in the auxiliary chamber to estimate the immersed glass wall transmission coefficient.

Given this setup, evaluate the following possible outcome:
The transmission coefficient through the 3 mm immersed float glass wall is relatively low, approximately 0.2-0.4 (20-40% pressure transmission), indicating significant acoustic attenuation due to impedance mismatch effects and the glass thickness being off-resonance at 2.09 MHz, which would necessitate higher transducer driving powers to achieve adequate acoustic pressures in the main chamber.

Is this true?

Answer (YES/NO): YES